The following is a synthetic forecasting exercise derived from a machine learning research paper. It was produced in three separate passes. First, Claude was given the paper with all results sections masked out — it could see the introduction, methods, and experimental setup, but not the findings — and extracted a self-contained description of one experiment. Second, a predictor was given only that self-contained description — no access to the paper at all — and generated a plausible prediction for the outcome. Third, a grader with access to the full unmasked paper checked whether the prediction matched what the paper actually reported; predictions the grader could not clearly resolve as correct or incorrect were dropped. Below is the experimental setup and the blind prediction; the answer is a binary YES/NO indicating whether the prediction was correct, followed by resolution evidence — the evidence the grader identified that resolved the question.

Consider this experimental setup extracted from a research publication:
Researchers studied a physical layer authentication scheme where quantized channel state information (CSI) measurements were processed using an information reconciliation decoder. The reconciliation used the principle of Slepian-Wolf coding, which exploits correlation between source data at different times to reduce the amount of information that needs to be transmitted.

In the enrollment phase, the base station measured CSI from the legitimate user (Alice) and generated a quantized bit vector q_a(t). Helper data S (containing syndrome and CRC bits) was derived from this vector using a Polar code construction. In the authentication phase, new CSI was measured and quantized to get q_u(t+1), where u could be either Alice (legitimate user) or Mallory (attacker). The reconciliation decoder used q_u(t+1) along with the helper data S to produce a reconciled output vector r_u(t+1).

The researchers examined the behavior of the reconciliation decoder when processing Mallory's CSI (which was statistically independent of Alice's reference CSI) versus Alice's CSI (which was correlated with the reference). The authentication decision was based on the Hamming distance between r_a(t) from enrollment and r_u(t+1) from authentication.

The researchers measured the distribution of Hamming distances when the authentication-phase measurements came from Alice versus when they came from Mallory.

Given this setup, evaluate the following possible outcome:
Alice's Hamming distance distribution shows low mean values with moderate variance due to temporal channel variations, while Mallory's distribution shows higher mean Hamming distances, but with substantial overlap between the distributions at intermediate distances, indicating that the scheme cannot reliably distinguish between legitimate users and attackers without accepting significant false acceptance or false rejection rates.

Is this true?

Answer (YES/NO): NO